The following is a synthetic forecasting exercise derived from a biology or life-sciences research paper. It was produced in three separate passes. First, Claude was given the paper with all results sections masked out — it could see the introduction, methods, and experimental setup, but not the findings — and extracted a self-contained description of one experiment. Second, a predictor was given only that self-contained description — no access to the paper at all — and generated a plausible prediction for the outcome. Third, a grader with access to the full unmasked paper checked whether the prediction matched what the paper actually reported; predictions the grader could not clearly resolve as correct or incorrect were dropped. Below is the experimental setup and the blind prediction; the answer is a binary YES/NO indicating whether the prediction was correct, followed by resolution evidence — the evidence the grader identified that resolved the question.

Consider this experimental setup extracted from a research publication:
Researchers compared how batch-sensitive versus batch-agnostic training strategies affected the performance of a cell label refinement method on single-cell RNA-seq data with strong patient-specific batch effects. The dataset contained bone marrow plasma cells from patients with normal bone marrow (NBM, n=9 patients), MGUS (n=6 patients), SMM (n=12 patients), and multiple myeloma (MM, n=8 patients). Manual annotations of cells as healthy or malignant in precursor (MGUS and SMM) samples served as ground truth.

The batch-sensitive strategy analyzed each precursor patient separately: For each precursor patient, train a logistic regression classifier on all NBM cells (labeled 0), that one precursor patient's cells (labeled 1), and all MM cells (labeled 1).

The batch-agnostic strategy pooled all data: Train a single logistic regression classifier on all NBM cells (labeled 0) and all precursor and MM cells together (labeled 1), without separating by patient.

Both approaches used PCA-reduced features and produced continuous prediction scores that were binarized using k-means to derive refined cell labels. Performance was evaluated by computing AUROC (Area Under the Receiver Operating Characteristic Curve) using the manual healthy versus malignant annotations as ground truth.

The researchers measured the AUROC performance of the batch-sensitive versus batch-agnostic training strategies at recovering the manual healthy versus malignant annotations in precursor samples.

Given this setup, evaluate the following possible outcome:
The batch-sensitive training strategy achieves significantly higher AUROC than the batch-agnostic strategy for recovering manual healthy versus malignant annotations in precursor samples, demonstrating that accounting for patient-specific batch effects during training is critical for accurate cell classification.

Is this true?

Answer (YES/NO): NO